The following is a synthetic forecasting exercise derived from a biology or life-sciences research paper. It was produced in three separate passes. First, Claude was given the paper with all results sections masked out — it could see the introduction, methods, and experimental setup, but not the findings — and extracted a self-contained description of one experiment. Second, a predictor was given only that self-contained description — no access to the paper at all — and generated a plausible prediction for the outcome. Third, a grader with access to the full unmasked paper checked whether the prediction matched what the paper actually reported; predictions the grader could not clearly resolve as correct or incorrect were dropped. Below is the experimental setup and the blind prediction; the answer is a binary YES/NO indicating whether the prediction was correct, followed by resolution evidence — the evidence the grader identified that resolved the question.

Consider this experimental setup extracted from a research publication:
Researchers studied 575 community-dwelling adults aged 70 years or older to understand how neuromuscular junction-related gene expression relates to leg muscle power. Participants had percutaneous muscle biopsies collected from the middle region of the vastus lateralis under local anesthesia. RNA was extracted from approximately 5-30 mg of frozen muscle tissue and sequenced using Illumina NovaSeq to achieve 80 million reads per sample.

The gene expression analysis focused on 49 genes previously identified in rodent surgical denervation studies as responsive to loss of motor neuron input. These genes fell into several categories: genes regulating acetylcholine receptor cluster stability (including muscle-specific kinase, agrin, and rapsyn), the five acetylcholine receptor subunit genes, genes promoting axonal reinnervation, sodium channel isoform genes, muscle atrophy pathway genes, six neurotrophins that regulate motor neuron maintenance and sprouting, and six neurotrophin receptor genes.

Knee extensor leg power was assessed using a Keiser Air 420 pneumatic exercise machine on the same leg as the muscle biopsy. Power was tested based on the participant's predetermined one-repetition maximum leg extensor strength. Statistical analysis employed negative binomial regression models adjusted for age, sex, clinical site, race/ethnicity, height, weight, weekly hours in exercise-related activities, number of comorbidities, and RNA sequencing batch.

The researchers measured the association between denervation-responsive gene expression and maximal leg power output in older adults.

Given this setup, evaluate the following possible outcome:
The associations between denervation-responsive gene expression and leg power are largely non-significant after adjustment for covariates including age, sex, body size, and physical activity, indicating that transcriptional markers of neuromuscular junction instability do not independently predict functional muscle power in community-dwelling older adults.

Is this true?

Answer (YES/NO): NO